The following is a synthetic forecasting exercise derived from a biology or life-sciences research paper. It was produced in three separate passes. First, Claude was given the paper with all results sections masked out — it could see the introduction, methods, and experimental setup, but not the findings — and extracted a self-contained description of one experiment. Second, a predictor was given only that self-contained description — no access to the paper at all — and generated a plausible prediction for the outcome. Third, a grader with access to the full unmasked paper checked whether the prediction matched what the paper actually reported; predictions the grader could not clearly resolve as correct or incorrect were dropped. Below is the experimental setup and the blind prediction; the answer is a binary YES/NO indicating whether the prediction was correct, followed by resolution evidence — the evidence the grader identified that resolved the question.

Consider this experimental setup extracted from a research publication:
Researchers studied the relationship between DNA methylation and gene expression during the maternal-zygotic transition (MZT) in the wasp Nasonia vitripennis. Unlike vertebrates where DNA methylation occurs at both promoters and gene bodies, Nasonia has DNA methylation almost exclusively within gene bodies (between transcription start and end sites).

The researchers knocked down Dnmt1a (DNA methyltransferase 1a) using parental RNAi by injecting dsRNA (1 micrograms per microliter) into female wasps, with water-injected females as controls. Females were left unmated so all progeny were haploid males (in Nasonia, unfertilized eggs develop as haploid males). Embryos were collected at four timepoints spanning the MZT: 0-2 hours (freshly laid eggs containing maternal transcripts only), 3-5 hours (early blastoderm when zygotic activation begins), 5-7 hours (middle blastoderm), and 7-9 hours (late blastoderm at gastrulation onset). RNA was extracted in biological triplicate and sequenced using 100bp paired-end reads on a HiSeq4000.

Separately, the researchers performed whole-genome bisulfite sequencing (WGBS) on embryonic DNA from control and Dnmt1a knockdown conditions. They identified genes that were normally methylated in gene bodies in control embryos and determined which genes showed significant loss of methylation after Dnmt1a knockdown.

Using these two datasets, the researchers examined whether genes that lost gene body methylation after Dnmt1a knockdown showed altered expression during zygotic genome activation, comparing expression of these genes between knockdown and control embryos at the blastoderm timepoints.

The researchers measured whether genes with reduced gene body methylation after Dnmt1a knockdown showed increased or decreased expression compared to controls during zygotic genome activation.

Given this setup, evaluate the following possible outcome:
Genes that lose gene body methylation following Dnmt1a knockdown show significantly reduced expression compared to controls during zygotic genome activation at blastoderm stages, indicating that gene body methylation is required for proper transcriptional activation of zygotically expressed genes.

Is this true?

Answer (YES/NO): YES